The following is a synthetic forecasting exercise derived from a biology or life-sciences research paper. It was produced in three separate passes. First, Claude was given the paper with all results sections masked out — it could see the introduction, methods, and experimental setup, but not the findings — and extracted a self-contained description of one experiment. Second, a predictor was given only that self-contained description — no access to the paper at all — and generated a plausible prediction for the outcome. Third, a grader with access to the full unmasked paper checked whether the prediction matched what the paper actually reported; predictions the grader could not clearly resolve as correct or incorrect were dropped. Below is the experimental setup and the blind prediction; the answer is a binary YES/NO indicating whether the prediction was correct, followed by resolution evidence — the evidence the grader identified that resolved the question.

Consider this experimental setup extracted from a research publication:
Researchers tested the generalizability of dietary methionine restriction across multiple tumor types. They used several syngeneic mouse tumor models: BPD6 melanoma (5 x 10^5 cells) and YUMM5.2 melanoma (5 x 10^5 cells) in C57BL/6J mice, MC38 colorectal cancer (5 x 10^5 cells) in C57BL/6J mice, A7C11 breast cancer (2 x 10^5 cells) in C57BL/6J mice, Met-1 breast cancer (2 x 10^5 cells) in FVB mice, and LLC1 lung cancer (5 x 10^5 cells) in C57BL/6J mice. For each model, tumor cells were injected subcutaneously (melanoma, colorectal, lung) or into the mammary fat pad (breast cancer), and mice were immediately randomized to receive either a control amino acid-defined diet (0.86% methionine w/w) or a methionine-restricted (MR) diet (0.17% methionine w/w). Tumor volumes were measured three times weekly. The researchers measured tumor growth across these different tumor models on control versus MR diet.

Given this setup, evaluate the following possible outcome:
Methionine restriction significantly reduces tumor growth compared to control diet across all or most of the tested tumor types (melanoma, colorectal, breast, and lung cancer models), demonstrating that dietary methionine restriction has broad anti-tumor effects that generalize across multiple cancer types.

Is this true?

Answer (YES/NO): YES